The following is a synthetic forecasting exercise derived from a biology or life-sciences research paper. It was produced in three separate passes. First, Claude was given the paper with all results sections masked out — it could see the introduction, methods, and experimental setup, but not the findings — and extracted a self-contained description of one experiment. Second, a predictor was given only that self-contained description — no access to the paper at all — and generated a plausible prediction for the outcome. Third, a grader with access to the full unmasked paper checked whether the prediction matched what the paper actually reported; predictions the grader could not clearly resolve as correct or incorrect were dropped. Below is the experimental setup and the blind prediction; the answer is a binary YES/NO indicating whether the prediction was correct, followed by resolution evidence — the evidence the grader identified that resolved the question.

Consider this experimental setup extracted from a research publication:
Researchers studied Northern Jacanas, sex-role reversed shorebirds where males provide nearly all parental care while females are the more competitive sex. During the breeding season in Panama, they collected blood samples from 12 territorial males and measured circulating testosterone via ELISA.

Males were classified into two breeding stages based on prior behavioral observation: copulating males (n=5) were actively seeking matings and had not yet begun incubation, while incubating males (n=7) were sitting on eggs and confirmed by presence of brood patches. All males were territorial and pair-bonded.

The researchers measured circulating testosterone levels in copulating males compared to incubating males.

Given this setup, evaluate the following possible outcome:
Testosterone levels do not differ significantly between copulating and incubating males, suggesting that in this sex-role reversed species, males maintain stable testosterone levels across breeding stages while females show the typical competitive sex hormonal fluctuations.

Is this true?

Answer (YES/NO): NO